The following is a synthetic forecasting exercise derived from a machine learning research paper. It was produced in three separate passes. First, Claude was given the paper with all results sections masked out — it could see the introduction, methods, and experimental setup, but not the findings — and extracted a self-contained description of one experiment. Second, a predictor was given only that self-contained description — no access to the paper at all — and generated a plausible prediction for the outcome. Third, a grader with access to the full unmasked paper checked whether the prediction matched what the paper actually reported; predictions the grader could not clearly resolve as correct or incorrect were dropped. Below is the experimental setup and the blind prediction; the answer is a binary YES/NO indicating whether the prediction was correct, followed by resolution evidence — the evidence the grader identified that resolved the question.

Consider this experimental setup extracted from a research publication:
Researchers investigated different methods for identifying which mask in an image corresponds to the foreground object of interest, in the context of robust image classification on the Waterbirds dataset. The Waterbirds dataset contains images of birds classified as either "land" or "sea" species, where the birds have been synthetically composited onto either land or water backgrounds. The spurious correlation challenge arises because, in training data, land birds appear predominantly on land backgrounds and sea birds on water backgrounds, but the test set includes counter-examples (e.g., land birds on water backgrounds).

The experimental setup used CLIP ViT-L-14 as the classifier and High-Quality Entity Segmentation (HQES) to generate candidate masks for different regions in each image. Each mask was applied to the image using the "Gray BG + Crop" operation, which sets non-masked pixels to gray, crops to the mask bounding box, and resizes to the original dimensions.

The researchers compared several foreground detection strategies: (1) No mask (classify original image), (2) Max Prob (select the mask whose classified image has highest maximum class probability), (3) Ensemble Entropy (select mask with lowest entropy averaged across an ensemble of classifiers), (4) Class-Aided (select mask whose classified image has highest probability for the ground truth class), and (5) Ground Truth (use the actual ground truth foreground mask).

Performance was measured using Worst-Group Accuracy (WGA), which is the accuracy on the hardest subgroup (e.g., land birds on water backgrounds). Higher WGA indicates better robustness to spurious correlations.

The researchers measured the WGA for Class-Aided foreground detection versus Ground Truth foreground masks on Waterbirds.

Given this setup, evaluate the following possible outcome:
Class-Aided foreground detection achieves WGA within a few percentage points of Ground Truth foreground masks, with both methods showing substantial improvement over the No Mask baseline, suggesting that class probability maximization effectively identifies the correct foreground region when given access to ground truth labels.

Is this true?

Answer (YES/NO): YES